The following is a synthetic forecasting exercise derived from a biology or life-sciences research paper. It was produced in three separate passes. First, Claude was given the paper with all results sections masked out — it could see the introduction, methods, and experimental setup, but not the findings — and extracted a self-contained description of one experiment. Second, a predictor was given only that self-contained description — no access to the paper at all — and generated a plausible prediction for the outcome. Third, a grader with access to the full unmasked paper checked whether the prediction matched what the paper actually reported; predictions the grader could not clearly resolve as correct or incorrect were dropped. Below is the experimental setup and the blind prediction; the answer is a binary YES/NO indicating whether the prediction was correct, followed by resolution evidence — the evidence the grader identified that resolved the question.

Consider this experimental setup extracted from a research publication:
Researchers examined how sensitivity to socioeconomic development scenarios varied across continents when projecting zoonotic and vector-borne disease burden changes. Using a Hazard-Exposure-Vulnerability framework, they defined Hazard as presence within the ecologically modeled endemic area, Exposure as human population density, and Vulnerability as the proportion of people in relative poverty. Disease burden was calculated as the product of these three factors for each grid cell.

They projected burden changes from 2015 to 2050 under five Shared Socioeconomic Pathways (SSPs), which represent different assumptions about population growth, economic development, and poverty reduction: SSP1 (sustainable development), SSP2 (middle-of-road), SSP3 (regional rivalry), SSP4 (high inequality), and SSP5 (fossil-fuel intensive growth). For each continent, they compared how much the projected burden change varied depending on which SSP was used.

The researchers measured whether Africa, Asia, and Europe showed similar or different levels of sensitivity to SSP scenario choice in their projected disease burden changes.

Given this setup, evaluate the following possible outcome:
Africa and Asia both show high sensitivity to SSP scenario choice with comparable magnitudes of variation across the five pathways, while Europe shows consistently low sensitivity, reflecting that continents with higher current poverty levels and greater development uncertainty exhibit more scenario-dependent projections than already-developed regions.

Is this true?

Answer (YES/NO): NO